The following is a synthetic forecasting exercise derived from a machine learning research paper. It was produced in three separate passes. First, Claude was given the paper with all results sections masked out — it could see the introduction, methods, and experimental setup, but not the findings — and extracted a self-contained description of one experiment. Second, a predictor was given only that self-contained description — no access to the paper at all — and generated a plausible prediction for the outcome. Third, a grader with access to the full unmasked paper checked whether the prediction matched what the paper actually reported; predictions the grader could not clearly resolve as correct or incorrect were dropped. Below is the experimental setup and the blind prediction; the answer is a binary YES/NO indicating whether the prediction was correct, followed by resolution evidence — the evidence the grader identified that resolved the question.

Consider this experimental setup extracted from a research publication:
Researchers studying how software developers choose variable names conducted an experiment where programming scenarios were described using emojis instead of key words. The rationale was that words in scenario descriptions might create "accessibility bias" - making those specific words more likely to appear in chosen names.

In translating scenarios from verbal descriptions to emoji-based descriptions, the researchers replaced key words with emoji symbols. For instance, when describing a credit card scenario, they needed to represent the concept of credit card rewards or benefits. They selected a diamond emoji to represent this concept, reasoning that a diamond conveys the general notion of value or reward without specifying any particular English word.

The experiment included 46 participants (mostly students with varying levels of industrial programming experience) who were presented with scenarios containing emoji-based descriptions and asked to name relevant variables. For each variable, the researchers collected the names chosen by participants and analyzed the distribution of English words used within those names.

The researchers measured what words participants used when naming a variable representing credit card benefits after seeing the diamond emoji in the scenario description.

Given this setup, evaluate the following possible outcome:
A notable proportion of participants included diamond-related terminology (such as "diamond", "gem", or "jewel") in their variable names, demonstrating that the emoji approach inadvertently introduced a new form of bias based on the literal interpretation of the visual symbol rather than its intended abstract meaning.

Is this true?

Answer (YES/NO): YES